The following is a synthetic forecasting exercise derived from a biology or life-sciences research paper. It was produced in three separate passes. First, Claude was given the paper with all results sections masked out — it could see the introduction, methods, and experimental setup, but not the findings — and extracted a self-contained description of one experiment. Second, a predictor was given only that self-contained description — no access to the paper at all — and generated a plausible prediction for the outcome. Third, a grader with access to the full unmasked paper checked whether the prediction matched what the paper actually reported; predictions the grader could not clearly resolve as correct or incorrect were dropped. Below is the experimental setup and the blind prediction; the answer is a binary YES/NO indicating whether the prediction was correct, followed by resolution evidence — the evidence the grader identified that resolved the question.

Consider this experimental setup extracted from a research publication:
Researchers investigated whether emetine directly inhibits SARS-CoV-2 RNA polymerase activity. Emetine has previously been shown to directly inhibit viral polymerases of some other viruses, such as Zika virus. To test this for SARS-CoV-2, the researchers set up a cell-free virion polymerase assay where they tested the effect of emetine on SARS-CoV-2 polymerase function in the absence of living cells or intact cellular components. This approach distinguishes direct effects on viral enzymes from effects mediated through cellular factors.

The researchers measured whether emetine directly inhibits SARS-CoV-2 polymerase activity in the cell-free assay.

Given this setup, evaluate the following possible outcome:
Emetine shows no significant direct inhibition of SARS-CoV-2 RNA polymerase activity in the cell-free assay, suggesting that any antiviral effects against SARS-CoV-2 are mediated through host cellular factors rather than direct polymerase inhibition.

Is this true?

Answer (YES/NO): YES